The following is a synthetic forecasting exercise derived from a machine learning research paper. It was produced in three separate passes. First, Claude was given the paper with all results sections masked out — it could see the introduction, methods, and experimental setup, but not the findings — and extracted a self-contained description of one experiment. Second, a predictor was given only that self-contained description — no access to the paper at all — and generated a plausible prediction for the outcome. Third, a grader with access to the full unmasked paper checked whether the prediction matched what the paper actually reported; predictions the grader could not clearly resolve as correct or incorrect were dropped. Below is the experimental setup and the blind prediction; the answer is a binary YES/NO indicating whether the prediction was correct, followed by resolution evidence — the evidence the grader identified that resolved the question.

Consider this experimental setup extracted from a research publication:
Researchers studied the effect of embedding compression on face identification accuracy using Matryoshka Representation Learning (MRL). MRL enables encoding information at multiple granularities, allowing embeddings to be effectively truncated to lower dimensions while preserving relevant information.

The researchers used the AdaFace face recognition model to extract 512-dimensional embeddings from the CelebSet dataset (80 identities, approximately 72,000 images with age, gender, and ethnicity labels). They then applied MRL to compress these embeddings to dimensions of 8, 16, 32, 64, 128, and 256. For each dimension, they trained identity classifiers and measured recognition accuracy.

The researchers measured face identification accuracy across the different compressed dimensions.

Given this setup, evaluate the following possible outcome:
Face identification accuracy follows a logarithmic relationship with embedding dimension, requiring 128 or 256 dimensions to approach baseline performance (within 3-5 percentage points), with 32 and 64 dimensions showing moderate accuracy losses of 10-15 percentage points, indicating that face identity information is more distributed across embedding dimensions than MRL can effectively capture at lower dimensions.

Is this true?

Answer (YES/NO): NO